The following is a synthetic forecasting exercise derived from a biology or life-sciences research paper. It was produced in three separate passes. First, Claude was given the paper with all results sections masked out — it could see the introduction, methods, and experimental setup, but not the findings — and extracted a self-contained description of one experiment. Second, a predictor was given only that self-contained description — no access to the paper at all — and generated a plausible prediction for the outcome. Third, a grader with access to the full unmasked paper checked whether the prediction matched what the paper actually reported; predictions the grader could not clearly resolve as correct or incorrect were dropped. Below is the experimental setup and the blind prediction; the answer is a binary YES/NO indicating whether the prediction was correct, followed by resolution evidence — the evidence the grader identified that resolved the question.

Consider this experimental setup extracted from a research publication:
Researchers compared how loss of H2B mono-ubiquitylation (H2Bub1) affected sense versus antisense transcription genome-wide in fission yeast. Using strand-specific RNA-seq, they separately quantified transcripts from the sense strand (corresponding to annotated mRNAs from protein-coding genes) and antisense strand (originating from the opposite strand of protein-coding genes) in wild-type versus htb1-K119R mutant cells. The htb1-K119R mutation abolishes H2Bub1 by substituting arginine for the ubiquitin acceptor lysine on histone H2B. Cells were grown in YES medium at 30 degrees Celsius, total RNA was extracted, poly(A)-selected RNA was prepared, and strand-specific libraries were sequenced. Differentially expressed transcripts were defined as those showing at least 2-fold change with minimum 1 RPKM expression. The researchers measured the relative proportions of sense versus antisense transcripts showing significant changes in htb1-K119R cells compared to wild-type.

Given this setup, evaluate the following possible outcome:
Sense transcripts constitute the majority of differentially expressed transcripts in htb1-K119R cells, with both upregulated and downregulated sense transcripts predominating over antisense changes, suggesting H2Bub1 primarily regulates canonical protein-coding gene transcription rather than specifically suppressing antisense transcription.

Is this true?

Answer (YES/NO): NO